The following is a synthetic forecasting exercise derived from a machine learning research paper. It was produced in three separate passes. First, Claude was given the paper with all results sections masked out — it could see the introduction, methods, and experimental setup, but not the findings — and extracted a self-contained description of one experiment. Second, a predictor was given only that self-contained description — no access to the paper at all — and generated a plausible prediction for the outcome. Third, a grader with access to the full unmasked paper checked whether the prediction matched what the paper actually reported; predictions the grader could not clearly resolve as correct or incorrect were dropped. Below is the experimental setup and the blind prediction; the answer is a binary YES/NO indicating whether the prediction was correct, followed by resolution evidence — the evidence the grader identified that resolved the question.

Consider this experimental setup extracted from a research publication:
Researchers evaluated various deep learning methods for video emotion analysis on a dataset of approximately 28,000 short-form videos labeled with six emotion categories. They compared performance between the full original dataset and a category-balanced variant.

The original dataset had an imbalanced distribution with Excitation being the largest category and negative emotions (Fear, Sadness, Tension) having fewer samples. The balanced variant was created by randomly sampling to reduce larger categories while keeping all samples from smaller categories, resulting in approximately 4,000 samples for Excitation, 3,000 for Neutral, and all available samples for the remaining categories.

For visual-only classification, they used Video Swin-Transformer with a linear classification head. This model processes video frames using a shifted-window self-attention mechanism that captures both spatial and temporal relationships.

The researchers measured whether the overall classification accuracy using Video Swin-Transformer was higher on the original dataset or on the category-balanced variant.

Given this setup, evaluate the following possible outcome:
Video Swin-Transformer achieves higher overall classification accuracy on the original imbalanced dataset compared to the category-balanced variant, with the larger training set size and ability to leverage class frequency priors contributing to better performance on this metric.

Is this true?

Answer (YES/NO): YES